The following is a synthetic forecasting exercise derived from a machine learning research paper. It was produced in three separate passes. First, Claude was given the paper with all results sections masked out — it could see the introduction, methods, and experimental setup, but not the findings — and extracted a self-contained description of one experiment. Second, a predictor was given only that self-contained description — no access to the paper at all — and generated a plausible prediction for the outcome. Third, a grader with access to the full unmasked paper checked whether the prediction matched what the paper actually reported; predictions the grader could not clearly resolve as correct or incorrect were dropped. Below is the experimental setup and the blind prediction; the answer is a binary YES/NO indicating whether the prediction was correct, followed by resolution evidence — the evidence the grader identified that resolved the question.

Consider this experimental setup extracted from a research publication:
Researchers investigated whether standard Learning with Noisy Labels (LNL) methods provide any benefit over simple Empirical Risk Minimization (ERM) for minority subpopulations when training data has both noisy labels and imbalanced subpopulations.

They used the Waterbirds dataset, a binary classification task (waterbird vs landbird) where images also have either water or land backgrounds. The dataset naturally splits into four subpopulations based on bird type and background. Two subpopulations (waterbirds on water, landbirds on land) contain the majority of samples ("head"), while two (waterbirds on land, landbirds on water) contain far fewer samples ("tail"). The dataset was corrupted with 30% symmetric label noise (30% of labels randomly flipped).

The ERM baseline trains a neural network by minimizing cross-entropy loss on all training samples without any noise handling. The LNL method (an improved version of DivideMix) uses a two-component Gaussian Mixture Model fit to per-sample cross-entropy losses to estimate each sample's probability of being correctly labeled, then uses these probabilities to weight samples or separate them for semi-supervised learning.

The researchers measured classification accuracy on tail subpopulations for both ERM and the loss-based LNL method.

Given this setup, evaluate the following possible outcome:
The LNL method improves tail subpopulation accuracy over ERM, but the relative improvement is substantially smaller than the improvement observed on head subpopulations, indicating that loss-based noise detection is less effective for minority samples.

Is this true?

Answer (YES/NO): NO